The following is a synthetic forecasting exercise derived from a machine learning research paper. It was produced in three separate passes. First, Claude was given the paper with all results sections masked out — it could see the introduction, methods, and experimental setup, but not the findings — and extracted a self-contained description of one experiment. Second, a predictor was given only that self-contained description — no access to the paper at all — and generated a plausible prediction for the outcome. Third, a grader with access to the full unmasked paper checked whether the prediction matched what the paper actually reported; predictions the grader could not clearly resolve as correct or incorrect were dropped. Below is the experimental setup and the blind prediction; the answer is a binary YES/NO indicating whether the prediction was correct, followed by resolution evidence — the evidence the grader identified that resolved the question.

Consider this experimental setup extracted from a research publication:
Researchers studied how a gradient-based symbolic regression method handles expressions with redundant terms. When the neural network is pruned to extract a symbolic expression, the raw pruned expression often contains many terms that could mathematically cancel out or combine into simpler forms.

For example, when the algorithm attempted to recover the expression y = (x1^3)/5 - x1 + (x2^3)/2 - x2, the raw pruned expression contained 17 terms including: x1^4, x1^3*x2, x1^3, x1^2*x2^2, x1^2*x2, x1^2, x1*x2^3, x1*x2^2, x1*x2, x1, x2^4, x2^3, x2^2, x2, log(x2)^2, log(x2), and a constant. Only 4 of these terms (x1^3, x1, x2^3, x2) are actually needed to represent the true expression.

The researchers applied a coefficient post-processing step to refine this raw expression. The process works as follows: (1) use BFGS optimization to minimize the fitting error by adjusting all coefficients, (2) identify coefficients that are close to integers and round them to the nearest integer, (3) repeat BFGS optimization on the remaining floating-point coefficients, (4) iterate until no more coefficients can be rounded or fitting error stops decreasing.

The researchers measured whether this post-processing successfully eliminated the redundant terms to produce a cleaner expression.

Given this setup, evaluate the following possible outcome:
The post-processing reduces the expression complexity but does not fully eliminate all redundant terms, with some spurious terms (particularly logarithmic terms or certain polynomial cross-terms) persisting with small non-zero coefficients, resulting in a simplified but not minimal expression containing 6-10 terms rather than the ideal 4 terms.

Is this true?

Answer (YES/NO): NO